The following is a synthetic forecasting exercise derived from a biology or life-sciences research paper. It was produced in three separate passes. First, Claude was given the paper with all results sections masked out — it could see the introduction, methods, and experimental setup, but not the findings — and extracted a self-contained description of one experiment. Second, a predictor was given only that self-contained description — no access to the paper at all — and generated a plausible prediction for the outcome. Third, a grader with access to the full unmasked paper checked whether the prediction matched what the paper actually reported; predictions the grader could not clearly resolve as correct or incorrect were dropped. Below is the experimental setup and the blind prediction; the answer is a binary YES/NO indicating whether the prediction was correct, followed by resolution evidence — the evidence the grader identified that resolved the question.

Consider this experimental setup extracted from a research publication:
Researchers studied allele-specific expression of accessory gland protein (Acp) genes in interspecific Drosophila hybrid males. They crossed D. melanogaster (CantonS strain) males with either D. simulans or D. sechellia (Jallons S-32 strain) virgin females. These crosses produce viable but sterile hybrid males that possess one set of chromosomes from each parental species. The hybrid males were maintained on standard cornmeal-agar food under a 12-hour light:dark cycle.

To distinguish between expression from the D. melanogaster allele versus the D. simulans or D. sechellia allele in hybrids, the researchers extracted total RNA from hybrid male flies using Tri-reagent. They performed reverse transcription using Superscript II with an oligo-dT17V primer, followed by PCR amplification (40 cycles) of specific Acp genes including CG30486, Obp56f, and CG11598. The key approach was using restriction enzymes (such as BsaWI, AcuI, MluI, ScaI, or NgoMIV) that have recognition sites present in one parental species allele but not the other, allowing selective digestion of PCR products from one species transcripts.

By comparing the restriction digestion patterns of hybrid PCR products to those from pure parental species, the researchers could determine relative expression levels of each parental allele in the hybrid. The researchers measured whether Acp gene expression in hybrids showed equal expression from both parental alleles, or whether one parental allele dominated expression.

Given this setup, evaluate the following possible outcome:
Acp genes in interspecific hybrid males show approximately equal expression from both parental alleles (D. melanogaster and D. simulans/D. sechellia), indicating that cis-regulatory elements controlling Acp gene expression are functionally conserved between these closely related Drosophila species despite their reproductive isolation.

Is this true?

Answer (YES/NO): NO